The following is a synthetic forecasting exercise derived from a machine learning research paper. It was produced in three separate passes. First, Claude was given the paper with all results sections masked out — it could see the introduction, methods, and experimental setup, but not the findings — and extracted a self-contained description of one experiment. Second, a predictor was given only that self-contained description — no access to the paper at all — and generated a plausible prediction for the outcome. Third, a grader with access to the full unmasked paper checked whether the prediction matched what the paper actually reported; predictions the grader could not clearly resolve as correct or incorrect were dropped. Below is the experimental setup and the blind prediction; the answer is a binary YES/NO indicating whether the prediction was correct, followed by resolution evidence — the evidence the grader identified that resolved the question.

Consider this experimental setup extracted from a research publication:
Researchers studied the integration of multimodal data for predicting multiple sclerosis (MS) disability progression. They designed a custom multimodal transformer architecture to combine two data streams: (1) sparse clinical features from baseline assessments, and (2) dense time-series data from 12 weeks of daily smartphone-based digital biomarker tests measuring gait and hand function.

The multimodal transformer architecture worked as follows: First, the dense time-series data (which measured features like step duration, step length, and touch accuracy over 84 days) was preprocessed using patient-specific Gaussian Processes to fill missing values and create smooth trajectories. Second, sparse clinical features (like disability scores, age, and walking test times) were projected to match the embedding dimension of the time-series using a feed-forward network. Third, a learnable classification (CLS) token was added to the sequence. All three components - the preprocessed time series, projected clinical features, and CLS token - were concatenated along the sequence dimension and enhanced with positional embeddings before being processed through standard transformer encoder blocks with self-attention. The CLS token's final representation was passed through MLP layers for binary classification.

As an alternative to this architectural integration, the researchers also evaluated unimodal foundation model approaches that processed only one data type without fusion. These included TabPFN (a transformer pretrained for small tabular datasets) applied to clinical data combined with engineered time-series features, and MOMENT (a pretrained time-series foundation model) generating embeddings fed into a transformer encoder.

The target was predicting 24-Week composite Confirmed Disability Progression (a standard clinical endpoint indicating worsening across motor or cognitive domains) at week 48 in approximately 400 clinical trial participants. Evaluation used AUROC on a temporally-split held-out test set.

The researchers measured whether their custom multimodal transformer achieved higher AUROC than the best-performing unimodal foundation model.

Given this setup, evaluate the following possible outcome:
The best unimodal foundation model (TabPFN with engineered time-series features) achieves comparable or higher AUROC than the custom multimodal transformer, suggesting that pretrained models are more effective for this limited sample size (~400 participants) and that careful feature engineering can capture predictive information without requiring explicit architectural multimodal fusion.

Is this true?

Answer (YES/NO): NO